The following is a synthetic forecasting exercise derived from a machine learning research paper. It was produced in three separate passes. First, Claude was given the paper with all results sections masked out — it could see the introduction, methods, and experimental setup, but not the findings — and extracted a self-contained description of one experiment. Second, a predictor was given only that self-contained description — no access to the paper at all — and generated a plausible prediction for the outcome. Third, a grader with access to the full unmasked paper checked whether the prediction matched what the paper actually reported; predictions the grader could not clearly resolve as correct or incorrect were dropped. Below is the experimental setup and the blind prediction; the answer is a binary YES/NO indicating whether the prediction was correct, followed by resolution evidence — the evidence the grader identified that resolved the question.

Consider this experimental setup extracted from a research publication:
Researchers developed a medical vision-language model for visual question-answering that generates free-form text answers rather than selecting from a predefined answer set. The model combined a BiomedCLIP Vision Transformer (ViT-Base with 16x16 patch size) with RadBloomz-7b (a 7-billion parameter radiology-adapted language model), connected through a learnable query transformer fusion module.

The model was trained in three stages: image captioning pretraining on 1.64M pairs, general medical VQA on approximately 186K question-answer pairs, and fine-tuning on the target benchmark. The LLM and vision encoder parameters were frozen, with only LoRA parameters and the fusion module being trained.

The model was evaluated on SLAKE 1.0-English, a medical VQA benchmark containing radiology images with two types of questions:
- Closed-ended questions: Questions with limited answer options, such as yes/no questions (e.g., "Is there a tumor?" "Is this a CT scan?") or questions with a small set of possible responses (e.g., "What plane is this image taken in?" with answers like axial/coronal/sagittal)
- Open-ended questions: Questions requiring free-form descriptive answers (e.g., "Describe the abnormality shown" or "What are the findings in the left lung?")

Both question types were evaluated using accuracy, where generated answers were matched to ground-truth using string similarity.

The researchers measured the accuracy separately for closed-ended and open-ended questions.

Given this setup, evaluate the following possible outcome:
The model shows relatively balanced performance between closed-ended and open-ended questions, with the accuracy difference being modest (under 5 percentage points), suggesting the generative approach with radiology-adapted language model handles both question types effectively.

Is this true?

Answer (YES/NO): NO